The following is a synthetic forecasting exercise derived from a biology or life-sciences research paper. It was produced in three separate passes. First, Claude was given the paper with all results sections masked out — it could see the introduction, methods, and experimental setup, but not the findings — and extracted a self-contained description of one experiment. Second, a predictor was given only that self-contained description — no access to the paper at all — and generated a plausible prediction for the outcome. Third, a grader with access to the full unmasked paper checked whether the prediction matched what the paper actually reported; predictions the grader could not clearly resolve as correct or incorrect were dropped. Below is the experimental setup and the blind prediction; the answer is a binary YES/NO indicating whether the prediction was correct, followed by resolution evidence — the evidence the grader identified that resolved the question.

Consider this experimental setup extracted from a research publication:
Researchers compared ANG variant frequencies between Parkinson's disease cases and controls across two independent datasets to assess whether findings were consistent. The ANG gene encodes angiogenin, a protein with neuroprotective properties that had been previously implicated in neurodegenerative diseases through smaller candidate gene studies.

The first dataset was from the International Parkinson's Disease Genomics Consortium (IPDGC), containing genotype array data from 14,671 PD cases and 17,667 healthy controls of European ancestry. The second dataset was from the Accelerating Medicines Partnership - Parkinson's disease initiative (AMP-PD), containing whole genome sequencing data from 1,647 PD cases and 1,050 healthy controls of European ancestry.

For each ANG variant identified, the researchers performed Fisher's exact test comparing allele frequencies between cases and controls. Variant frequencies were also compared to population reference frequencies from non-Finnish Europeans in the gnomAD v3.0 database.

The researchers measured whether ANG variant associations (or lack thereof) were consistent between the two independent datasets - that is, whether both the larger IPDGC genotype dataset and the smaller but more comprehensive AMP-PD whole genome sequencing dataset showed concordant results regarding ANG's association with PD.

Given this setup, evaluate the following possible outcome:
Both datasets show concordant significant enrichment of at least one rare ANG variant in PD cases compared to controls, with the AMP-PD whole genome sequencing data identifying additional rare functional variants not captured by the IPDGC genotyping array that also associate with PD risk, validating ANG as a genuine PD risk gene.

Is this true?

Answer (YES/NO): NO